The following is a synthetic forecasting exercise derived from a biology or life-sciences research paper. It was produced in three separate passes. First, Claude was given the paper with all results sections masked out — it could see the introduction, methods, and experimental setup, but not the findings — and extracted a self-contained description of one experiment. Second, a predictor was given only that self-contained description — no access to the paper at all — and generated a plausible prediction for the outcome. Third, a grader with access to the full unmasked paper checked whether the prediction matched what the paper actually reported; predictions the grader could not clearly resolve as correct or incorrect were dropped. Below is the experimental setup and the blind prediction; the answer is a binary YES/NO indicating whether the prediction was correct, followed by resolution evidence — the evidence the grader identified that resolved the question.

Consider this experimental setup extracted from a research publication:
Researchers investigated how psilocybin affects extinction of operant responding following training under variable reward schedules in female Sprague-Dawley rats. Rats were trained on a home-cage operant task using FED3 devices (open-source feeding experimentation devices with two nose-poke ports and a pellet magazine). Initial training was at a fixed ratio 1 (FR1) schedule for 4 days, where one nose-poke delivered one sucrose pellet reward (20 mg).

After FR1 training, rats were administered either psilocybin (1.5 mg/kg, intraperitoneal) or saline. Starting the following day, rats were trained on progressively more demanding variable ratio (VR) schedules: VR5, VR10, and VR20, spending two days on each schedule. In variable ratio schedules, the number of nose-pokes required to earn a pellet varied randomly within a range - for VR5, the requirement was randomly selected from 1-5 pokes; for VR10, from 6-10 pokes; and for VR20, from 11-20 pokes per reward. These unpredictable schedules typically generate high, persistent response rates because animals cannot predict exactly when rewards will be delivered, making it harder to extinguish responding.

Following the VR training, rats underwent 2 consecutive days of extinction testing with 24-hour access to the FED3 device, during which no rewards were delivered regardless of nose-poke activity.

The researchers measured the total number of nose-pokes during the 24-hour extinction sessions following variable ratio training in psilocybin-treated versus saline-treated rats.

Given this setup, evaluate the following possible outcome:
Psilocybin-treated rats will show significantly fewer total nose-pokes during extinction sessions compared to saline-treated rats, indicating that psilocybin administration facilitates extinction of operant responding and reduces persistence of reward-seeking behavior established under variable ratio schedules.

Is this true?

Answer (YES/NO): NO